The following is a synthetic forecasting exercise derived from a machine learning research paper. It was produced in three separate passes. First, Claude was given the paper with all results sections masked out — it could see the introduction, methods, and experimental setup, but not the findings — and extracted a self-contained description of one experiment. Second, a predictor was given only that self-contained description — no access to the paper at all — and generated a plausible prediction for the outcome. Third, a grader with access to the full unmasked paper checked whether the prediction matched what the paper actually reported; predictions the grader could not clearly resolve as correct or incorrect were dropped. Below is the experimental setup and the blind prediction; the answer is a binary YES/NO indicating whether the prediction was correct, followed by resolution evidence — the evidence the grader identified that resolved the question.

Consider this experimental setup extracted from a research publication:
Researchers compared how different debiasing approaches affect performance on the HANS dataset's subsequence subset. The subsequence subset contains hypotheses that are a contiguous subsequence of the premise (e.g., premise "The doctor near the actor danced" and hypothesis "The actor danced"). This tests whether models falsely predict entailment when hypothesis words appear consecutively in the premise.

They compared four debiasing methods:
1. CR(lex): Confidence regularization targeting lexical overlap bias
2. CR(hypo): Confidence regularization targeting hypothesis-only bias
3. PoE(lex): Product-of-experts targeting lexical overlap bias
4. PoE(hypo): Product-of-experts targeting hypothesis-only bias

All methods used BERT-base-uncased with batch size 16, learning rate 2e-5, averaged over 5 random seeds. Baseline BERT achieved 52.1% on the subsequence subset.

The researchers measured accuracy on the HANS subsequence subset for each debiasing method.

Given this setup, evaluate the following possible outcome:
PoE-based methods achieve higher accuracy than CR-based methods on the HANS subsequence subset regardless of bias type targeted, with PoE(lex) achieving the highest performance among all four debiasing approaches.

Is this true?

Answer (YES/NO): NO